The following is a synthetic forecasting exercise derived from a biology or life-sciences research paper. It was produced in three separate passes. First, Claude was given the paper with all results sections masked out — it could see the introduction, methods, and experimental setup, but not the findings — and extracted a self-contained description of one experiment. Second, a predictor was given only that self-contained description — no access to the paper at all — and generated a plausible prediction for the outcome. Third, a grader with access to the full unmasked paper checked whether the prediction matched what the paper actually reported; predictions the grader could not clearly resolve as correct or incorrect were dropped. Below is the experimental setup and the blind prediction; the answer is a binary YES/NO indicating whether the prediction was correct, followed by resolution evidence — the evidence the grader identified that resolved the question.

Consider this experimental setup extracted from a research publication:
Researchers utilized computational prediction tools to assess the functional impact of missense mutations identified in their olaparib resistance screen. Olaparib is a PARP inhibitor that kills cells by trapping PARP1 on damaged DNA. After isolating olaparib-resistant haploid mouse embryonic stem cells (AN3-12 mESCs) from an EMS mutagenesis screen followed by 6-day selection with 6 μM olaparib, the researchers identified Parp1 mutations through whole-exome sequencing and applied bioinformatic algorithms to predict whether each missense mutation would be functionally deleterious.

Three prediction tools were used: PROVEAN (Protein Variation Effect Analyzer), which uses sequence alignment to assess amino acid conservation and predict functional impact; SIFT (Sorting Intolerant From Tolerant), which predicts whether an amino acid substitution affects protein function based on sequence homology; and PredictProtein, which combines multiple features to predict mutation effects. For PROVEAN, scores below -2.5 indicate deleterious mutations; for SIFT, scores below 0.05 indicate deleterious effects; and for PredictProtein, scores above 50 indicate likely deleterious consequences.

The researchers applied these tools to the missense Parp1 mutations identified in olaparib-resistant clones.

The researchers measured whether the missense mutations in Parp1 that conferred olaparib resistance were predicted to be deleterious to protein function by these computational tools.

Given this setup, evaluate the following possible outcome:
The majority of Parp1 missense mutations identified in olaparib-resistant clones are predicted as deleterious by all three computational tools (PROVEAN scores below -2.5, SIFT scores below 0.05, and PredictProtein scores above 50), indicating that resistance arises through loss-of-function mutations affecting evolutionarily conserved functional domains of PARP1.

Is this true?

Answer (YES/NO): NO